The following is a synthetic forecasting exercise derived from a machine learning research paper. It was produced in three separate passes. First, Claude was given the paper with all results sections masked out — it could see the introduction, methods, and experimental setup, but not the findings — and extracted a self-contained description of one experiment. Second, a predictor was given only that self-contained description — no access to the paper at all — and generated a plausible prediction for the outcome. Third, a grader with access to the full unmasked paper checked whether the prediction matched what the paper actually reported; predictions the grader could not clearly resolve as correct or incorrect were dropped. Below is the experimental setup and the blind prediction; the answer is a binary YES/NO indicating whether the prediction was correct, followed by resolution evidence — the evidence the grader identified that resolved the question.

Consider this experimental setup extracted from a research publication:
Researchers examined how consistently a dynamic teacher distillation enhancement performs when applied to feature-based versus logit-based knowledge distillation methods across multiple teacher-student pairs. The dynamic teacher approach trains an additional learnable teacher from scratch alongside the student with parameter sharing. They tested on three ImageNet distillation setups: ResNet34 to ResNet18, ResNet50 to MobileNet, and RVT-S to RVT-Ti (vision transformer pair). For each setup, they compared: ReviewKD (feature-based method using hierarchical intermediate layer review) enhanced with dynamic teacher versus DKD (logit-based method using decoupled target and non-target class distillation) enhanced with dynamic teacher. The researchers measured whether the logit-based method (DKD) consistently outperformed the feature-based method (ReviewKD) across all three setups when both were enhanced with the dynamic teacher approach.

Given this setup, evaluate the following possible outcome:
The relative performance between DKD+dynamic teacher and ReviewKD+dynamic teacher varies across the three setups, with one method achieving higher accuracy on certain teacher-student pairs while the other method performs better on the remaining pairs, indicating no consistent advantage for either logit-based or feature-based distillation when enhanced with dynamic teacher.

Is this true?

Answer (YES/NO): NO